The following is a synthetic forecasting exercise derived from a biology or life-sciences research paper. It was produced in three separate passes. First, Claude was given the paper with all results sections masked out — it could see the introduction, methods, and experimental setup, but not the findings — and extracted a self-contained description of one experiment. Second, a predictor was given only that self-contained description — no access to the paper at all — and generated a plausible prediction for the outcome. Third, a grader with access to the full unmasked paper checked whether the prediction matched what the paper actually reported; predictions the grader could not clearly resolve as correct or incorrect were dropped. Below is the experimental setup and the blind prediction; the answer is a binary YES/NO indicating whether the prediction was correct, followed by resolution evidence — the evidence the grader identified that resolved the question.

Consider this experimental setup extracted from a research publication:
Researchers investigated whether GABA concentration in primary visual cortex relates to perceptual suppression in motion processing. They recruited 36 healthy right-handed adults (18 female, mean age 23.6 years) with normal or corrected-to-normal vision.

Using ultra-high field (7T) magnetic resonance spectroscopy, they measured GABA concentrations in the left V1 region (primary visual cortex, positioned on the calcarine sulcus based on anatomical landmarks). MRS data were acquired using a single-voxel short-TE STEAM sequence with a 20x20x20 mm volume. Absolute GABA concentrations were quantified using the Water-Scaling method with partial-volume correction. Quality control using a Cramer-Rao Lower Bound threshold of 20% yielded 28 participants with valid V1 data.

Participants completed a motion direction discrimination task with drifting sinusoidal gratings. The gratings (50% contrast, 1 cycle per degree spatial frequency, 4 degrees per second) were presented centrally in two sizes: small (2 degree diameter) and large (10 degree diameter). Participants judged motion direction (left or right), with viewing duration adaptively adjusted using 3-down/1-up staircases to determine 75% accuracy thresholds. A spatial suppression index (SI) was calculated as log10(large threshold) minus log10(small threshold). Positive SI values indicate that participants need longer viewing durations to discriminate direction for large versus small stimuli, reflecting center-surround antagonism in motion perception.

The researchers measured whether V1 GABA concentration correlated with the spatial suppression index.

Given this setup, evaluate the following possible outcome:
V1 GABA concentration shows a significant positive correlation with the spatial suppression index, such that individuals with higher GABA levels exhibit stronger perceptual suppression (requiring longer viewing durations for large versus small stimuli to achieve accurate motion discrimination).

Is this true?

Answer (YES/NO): NO